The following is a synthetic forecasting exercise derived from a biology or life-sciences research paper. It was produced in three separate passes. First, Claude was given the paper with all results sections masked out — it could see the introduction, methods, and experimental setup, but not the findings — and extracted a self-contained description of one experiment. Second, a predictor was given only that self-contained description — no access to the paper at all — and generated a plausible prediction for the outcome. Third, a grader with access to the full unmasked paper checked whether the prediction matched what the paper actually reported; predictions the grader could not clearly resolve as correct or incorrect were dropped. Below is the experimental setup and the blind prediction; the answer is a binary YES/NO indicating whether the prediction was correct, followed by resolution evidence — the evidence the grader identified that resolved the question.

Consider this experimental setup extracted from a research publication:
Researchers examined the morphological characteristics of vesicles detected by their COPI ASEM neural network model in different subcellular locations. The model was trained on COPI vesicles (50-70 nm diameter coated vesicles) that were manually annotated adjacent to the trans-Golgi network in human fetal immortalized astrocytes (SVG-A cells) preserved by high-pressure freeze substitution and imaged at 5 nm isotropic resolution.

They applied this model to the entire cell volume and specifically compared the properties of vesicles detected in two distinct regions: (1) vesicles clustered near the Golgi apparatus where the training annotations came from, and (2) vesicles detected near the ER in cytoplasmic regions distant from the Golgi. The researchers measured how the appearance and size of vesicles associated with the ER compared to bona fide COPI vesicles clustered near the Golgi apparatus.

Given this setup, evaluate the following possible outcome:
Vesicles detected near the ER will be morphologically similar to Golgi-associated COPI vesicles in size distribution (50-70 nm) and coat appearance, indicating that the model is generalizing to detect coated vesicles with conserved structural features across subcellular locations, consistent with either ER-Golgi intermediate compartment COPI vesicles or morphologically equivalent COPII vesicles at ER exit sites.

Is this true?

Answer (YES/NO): NO